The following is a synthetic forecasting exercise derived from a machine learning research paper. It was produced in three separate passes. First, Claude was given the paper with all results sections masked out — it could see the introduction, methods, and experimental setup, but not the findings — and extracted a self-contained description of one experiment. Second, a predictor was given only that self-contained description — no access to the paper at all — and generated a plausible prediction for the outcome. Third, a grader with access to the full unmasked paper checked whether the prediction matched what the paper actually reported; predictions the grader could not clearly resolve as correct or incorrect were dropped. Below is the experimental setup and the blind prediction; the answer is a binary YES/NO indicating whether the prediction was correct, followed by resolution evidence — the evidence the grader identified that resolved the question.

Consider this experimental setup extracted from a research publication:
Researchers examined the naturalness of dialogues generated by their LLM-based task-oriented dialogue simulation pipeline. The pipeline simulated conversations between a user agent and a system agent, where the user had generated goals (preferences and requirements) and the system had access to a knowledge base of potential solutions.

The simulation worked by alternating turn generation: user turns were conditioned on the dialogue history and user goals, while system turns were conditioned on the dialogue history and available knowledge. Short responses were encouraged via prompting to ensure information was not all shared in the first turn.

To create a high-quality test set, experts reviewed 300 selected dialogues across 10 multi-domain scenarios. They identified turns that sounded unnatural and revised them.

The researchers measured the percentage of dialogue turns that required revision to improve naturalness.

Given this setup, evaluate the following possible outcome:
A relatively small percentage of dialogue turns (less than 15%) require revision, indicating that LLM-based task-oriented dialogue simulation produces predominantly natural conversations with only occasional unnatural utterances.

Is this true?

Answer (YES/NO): YES